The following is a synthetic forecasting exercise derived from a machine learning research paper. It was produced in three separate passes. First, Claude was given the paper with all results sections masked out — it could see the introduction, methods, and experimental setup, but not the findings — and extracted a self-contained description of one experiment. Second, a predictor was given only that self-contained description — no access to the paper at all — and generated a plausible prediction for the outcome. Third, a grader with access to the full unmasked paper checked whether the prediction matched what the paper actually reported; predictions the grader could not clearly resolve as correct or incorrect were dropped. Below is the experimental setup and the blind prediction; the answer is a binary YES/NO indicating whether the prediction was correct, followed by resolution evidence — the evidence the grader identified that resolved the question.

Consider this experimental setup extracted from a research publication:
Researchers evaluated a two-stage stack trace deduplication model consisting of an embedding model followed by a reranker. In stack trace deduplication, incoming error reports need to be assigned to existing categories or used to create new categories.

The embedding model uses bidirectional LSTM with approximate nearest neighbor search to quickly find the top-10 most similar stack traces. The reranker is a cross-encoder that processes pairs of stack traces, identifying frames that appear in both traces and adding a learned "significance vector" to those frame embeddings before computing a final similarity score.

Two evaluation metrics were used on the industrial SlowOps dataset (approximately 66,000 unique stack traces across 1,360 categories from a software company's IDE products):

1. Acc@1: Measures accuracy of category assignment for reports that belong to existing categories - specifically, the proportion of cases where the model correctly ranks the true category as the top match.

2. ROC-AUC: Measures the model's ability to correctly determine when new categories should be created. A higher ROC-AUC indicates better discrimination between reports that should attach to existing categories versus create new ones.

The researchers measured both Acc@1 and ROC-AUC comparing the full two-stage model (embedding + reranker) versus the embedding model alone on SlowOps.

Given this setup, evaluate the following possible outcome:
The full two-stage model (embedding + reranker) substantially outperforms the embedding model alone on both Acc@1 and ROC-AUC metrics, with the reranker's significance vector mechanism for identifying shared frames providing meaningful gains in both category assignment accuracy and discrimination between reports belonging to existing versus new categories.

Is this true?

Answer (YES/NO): NO